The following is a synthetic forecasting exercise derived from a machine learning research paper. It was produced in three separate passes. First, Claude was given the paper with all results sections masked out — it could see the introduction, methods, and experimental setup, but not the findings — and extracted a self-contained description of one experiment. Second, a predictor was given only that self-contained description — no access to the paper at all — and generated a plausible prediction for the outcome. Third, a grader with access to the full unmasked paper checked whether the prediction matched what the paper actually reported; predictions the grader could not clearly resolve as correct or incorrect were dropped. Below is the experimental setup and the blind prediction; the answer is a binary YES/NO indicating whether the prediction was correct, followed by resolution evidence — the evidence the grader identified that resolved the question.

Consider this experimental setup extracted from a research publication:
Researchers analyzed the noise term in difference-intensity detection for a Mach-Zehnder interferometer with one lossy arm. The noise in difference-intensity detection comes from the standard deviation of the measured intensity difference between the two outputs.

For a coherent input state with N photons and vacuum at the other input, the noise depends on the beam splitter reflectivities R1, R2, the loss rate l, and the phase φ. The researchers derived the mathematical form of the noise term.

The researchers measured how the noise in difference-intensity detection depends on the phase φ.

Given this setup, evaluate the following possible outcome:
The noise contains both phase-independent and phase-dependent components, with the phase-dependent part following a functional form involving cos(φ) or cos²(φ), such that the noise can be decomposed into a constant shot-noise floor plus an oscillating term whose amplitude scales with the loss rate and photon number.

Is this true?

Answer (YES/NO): NO